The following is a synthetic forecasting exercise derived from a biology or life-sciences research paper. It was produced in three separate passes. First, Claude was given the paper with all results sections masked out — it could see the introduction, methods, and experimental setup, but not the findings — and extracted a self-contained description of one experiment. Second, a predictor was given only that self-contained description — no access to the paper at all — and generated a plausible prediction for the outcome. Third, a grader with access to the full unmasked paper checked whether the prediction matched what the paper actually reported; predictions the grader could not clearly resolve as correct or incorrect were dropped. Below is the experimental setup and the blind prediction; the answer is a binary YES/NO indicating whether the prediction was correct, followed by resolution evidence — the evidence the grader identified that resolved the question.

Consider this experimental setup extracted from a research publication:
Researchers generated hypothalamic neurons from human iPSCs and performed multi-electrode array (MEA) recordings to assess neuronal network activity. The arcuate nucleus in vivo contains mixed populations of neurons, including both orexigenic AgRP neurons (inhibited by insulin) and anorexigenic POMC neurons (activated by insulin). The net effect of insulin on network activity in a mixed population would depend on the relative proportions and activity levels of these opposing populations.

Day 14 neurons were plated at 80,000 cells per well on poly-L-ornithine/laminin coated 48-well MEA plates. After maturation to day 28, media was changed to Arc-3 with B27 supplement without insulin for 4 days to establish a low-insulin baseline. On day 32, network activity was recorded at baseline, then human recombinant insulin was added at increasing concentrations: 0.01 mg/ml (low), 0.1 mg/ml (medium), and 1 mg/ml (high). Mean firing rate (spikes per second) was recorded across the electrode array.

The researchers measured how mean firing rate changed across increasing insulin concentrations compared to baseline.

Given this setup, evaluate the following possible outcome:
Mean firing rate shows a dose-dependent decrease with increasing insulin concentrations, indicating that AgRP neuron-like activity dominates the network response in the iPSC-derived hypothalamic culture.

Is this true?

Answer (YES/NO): NO